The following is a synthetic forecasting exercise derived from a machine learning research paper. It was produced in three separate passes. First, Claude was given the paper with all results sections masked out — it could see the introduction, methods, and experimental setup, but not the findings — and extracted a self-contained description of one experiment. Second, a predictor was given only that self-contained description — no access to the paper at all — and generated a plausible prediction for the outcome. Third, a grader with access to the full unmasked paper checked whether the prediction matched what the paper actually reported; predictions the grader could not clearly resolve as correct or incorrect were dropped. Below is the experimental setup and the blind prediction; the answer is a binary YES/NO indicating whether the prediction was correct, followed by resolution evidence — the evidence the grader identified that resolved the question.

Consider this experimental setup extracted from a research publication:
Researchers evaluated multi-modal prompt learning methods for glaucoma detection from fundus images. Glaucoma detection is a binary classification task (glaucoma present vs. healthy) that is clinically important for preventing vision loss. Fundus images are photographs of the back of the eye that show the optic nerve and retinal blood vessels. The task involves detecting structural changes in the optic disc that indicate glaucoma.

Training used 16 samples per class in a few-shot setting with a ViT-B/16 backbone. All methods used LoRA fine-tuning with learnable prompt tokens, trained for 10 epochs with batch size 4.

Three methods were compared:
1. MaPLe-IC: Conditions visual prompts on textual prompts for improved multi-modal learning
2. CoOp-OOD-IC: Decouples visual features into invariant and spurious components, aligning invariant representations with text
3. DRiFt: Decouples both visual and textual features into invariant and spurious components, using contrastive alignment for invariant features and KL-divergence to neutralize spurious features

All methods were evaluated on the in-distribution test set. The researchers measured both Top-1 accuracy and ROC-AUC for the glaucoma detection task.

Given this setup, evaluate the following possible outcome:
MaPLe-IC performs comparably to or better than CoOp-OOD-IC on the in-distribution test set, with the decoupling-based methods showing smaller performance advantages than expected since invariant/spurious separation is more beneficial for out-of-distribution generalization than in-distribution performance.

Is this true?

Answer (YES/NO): NO